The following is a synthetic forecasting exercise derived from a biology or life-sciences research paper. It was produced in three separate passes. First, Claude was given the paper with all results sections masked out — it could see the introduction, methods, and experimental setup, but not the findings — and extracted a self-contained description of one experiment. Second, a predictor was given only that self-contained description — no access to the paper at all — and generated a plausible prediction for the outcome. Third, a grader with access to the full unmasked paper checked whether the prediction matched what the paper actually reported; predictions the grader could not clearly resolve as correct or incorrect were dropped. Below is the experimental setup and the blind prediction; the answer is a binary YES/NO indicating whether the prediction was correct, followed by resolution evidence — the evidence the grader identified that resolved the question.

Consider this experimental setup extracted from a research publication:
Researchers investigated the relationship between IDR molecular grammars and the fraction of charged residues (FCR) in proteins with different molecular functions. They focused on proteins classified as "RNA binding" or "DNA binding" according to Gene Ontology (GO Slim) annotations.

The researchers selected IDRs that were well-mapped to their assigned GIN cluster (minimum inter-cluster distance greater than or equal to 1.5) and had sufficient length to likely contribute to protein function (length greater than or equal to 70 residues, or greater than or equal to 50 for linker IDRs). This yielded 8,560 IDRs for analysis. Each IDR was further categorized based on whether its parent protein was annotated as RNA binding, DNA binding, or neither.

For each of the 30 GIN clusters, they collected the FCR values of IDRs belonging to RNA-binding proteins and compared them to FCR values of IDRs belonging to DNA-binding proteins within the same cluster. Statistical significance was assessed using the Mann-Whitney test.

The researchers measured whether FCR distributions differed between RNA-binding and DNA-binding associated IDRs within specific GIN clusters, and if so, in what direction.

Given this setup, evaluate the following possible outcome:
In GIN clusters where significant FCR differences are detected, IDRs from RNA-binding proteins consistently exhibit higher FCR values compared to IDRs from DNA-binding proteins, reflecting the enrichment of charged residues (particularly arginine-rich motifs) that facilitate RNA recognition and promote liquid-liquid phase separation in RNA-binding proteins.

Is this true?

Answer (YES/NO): YES